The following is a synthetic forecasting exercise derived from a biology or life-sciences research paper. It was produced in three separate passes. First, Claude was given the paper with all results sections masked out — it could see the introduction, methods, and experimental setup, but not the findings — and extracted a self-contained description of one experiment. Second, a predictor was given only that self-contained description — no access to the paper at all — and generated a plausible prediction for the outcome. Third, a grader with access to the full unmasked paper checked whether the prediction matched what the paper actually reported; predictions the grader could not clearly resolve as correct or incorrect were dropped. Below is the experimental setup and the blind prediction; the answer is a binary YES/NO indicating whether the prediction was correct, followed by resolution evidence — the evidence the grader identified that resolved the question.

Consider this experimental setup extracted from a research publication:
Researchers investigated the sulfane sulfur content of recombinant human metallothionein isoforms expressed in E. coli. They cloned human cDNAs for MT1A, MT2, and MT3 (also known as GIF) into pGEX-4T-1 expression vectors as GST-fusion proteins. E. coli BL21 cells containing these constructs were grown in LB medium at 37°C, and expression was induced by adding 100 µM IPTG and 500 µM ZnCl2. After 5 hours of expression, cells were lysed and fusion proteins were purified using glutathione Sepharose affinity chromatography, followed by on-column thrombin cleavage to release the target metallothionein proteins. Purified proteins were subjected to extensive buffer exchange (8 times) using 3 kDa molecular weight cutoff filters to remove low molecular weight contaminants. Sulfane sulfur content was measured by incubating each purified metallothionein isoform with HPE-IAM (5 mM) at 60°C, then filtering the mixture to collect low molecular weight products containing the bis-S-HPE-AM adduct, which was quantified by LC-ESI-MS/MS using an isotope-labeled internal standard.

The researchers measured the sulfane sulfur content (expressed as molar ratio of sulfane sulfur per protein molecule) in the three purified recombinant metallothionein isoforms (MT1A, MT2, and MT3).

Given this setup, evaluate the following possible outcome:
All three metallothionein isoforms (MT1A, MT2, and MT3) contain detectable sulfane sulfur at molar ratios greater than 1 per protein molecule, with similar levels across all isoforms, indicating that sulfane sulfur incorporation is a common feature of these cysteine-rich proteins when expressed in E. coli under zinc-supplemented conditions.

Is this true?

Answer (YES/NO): YES